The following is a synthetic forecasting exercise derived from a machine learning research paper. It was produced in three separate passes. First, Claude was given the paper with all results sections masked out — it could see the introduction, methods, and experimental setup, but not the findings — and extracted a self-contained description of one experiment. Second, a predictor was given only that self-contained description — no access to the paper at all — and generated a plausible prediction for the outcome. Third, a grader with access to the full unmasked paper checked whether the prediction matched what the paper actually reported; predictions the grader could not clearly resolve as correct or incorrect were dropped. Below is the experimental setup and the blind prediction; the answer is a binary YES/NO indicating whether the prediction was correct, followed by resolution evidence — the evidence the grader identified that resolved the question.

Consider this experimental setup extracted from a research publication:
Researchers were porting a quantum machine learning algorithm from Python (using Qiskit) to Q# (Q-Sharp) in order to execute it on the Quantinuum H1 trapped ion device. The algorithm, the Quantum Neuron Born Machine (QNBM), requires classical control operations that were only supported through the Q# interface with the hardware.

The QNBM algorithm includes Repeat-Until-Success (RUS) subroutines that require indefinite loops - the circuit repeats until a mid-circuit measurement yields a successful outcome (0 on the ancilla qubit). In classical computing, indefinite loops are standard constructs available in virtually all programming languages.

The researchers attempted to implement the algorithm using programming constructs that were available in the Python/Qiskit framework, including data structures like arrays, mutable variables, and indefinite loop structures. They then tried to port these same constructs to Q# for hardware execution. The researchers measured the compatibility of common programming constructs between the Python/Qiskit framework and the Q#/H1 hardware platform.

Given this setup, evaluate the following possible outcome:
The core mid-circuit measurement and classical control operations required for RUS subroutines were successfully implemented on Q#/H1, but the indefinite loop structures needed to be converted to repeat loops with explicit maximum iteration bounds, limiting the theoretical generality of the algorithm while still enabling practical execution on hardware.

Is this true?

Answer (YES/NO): YES